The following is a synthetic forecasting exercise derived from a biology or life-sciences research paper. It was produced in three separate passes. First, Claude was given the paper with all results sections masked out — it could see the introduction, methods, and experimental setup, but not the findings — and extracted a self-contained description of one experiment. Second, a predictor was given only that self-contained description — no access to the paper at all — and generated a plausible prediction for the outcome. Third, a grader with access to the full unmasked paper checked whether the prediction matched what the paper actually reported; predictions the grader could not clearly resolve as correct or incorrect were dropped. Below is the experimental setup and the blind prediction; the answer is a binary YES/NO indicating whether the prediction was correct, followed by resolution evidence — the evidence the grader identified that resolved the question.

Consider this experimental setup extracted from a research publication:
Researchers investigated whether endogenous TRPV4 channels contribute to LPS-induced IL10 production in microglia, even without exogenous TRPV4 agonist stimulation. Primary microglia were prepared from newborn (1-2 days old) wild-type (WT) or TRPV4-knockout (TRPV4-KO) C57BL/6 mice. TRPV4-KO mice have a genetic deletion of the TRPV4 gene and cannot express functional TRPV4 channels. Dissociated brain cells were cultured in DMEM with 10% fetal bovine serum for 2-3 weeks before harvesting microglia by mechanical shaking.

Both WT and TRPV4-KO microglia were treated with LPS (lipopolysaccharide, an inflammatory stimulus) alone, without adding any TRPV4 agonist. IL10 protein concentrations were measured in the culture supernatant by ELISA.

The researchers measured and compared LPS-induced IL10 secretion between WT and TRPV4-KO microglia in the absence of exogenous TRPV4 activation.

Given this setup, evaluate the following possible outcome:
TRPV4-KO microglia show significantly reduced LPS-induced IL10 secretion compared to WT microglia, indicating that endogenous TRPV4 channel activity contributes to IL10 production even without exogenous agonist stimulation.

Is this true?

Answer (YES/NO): NO